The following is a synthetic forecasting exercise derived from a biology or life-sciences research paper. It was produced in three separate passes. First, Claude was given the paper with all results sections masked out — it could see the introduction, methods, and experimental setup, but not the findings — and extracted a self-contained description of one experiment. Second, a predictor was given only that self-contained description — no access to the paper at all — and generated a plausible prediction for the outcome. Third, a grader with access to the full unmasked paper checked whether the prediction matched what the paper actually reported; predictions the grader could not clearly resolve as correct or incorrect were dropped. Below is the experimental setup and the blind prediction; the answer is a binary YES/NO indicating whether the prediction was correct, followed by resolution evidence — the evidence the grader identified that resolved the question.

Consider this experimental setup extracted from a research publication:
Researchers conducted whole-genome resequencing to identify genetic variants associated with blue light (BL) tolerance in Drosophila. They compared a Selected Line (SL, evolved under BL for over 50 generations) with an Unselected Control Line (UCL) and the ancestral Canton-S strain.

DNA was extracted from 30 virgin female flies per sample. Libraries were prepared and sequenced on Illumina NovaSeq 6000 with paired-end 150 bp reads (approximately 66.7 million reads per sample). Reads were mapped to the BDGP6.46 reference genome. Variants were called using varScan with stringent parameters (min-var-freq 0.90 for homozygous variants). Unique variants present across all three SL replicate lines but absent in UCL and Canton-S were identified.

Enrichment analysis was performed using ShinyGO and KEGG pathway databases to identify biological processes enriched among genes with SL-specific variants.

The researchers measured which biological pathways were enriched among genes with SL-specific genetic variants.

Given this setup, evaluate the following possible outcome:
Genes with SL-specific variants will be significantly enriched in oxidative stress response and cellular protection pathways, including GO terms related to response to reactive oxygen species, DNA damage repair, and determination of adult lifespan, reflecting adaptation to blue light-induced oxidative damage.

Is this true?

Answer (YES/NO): NO